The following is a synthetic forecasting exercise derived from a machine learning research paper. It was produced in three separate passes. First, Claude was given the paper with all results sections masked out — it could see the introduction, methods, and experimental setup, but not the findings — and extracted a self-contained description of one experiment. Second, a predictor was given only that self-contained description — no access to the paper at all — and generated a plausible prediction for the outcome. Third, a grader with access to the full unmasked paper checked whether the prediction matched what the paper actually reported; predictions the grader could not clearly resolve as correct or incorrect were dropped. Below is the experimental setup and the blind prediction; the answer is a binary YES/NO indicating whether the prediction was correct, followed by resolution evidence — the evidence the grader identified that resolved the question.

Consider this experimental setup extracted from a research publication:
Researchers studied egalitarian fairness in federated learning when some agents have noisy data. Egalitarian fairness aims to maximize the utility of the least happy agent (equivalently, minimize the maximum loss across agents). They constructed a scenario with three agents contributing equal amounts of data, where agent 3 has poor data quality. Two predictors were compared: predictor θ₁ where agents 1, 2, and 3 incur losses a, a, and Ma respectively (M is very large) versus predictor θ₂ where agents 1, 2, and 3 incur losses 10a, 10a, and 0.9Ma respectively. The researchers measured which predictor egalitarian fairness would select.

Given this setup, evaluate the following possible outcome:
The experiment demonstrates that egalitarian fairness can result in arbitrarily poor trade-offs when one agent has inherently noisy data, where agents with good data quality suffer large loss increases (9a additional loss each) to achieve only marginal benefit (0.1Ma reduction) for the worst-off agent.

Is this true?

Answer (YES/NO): YES